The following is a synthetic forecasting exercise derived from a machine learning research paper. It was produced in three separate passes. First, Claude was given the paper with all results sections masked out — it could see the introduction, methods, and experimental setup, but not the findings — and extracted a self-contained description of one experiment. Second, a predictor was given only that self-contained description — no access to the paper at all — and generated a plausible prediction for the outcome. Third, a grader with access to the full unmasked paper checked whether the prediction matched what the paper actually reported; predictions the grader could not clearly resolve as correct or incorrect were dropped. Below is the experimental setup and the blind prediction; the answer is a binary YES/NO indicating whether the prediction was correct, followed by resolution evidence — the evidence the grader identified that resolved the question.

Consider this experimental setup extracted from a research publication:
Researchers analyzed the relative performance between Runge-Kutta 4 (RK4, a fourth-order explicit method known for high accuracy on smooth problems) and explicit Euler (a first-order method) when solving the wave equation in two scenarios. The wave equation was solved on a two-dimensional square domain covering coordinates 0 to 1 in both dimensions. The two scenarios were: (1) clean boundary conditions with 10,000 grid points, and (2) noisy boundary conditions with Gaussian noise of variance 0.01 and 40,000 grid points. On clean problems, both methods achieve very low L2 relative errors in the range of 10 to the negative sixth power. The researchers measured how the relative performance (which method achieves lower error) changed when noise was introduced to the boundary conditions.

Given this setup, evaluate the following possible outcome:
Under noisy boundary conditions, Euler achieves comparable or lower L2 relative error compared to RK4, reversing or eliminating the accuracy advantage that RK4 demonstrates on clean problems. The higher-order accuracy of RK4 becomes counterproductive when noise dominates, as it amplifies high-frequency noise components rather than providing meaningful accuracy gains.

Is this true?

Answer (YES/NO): NO